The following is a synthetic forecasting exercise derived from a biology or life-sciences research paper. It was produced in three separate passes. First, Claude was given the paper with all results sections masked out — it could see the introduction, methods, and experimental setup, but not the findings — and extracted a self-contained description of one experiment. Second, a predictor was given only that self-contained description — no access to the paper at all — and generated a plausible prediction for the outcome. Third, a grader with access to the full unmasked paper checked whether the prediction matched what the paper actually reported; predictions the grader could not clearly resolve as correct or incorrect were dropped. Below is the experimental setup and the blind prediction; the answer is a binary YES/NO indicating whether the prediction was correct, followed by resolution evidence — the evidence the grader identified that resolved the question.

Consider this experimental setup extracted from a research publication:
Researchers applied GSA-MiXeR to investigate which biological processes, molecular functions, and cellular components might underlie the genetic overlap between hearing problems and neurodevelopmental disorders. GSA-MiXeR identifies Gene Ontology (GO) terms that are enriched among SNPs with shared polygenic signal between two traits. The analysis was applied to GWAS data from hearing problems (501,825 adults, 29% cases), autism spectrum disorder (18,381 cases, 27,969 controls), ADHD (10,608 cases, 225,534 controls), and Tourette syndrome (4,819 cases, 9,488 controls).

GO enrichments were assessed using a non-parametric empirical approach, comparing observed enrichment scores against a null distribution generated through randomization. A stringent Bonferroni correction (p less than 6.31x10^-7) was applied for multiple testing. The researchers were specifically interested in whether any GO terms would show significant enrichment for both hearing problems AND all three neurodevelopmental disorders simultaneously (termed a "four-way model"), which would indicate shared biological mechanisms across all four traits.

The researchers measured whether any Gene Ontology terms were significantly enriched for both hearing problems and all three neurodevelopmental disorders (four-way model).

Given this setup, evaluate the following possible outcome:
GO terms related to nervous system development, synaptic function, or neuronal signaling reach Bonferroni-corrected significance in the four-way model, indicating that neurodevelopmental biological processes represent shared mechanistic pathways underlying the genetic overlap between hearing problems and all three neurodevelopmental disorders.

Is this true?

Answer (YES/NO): NO